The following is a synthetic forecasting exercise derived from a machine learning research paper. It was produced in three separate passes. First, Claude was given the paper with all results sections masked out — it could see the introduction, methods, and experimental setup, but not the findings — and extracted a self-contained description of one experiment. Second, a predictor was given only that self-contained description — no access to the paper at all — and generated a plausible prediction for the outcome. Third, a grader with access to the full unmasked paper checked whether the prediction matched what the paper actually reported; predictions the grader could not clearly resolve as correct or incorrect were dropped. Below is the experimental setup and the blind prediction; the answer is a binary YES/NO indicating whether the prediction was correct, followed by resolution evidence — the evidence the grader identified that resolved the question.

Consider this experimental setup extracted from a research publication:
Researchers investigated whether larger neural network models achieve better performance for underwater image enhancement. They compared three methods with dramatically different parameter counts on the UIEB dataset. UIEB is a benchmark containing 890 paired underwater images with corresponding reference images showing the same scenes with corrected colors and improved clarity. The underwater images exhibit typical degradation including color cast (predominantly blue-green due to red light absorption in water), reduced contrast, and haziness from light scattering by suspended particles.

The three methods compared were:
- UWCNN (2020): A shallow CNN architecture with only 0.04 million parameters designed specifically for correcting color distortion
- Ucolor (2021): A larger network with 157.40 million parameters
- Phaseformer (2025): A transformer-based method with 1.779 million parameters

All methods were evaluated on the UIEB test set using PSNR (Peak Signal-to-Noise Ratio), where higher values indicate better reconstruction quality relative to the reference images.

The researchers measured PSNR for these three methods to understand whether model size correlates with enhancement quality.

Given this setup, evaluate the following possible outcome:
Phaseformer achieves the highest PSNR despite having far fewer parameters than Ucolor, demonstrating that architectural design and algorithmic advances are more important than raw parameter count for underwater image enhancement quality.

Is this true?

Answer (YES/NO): YES